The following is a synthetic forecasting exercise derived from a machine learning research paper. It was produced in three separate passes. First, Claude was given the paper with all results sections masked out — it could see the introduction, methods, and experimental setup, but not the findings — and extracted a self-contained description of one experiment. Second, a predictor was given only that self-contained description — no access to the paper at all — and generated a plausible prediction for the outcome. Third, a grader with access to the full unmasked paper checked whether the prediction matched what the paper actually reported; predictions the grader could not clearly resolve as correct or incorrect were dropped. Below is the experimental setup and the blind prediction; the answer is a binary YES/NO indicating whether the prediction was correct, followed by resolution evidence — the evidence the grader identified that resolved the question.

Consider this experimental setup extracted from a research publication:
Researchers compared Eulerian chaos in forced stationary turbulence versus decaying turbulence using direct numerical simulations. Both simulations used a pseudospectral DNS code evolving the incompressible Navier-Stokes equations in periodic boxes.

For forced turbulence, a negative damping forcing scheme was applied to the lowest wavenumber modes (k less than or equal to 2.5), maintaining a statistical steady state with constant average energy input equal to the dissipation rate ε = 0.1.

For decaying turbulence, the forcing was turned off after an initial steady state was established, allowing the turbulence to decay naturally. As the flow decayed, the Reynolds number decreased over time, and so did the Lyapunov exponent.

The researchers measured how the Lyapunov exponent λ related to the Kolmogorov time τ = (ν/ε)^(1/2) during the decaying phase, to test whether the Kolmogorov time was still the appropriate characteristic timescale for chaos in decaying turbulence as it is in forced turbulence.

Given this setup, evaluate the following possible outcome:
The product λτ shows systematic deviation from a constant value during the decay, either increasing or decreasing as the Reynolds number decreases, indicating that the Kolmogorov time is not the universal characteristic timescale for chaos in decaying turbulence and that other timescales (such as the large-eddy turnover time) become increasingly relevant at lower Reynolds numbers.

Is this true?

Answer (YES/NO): YES